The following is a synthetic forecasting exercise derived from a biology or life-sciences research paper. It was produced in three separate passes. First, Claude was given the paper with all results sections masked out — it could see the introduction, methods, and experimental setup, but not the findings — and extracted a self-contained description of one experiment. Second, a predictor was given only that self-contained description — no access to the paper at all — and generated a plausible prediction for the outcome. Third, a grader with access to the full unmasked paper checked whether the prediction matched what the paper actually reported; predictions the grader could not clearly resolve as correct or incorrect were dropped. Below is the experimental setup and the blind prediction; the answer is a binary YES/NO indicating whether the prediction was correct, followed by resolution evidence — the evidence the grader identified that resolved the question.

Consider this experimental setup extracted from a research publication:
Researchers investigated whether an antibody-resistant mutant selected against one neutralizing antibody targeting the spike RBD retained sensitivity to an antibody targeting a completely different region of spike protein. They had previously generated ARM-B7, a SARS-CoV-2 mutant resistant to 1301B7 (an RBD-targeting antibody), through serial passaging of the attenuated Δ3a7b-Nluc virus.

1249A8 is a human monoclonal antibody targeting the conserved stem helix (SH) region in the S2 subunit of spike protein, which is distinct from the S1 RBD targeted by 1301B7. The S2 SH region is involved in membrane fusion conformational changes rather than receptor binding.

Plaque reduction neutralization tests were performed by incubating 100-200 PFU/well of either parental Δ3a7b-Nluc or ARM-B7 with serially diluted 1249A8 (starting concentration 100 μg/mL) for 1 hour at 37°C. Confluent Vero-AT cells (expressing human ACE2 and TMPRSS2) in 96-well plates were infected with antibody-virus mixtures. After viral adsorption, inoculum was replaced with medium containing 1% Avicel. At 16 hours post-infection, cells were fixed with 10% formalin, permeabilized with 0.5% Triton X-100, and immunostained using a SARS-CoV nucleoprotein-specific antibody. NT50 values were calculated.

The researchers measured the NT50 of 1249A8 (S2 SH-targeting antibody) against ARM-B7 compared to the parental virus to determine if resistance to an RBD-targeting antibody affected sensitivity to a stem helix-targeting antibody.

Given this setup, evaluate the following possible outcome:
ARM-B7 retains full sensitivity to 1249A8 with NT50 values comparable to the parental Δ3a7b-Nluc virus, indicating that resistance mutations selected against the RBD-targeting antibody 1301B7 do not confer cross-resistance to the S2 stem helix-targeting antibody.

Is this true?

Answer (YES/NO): YES